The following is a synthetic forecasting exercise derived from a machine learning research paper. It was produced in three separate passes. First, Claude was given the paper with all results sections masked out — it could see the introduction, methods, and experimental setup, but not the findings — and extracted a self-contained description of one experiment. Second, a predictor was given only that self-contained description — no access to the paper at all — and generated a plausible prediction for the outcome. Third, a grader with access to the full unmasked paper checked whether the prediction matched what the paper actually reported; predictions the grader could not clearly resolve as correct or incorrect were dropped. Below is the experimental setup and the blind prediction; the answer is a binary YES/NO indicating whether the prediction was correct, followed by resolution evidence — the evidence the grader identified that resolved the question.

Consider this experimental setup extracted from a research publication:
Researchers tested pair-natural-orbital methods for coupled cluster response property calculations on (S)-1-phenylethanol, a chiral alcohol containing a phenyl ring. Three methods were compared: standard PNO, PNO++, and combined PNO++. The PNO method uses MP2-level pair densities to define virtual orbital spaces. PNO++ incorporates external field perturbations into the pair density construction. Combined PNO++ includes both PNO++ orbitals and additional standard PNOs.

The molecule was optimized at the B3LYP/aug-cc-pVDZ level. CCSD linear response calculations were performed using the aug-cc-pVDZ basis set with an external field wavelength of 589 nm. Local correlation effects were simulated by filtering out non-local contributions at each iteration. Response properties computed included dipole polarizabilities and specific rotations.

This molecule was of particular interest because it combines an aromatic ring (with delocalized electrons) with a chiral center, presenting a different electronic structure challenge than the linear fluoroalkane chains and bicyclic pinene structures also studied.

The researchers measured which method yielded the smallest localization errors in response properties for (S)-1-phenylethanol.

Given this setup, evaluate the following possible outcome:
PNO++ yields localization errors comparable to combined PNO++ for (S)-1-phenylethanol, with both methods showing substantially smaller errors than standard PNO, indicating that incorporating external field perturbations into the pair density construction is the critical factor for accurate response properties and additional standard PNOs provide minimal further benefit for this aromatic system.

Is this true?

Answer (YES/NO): NO